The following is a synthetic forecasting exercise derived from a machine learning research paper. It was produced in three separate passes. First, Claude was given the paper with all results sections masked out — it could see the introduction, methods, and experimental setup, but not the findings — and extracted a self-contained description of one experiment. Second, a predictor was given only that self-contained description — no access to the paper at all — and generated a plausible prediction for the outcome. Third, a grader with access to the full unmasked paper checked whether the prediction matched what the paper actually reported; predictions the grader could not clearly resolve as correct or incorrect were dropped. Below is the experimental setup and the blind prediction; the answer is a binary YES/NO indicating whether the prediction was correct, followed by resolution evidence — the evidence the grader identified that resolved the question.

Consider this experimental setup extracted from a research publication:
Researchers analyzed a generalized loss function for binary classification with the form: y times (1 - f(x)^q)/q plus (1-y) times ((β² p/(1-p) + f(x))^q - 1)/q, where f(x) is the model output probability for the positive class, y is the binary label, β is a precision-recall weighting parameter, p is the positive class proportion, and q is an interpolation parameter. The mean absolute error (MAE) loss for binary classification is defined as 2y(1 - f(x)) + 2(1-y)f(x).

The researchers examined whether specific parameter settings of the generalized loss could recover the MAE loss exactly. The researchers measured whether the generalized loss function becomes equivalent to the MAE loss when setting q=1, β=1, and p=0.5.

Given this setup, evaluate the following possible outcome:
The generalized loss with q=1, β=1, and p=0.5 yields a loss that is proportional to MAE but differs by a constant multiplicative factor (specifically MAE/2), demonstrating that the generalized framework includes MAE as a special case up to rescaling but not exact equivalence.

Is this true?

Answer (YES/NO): NO